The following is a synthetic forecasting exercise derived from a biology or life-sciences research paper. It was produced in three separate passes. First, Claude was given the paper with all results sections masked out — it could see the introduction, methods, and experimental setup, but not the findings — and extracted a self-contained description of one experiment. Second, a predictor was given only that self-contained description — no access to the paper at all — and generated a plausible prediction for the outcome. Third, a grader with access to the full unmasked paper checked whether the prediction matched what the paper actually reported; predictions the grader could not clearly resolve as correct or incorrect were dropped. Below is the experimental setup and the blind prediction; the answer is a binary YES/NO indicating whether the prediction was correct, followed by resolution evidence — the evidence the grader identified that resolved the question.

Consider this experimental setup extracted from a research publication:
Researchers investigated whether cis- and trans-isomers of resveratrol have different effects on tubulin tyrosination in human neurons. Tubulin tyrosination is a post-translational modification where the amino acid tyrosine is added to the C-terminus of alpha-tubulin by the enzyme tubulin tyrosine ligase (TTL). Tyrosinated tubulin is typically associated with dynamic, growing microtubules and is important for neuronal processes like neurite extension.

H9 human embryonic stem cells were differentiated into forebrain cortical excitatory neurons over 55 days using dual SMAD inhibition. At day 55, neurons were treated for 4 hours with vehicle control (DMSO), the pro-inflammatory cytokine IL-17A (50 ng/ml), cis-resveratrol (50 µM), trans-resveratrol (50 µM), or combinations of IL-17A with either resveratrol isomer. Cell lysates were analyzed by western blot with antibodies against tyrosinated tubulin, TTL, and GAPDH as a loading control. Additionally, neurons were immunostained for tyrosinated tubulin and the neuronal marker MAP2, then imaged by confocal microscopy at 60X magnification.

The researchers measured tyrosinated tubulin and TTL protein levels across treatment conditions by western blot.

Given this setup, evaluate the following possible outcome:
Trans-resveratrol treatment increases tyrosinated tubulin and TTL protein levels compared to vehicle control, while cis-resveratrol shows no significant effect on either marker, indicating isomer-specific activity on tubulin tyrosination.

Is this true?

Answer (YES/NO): NO